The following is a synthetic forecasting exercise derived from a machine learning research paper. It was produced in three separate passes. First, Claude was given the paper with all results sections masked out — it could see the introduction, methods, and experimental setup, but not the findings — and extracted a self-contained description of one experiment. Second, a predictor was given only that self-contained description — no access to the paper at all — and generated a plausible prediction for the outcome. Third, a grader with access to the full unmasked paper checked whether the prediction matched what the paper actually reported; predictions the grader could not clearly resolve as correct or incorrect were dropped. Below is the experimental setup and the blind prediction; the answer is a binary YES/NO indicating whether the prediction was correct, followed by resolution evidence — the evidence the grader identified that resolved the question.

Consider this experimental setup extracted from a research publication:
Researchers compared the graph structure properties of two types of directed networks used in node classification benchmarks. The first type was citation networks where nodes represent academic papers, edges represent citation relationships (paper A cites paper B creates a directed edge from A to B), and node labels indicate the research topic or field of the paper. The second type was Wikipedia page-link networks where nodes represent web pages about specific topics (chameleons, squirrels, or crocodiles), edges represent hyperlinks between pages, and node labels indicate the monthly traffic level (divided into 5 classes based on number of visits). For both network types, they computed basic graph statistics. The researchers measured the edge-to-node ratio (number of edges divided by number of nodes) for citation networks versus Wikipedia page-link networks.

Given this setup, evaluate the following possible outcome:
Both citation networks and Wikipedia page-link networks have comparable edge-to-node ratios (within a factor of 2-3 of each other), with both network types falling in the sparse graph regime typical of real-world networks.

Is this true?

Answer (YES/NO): NO